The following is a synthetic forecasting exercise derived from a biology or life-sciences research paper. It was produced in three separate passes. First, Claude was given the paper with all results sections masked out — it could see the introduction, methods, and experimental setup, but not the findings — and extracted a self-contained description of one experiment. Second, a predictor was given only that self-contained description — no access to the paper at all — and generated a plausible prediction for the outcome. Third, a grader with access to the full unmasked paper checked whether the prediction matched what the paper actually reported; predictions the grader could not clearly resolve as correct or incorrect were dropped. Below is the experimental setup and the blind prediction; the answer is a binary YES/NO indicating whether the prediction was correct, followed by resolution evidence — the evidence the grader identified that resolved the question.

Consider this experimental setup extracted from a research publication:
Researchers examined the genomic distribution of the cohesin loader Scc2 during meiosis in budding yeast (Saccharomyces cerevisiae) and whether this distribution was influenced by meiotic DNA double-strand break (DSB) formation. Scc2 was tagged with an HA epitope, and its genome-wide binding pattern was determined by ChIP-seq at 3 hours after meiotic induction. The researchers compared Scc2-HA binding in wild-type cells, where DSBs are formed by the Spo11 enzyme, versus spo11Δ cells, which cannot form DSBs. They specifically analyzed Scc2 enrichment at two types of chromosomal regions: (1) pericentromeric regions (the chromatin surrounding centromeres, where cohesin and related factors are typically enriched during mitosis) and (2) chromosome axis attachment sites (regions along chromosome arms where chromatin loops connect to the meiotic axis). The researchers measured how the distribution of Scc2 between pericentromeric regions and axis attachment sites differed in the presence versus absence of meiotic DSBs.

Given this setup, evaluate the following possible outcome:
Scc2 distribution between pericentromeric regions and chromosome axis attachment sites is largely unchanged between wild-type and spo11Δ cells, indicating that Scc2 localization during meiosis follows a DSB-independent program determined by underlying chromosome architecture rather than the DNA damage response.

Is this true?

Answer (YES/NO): NO